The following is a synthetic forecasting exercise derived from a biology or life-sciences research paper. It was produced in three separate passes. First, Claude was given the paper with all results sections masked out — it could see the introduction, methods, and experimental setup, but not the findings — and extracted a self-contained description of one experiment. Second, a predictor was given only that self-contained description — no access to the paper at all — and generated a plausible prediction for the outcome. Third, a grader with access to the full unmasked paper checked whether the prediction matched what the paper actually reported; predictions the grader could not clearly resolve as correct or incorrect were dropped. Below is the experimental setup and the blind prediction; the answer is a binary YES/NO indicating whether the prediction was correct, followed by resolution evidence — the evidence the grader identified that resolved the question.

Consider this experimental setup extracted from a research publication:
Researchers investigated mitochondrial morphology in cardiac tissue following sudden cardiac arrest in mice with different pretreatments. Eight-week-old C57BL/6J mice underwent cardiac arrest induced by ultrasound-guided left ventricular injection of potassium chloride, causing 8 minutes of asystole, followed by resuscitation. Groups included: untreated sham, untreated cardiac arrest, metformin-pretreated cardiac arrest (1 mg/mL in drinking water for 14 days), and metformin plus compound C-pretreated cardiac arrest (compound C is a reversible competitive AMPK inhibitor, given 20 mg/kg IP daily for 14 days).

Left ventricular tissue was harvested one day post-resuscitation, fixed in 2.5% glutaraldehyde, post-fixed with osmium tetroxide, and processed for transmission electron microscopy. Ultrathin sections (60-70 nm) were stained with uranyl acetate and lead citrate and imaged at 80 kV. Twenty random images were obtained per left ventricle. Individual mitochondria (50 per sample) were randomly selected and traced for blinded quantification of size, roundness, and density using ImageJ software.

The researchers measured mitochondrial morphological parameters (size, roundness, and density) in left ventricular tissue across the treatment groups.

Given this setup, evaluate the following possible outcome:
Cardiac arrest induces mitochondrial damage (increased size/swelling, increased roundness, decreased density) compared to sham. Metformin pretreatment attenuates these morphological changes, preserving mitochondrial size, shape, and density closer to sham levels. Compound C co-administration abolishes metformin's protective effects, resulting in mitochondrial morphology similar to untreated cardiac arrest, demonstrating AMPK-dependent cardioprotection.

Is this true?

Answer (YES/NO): NO